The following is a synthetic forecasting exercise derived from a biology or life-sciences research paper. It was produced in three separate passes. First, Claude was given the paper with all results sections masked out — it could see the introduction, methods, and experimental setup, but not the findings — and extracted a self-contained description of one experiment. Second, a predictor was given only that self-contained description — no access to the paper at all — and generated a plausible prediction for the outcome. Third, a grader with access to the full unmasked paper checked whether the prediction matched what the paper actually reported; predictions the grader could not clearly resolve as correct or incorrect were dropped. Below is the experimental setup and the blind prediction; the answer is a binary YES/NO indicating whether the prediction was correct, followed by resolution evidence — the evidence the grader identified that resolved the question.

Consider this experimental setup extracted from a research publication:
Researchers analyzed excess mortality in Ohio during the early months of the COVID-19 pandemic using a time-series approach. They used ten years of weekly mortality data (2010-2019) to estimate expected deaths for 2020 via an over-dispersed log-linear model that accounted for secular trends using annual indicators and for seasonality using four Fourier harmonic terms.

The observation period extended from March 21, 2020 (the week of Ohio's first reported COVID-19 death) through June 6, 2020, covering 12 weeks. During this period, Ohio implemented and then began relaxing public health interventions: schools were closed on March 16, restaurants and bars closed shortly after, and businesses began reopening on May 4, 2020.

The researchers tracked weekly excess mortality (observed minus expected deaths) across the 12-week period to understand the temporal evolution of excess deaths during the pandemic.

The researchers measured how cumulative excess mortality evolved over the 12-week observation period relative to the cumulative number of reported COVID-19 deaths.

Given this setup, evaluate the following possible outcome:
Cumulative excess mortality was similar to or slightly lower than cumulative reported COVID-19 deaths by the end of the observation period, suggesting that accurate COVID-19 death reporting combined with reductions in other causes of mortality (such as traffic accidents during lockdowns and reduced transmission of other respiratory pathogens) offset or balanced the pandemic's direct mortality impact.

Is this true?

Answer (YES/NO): YES